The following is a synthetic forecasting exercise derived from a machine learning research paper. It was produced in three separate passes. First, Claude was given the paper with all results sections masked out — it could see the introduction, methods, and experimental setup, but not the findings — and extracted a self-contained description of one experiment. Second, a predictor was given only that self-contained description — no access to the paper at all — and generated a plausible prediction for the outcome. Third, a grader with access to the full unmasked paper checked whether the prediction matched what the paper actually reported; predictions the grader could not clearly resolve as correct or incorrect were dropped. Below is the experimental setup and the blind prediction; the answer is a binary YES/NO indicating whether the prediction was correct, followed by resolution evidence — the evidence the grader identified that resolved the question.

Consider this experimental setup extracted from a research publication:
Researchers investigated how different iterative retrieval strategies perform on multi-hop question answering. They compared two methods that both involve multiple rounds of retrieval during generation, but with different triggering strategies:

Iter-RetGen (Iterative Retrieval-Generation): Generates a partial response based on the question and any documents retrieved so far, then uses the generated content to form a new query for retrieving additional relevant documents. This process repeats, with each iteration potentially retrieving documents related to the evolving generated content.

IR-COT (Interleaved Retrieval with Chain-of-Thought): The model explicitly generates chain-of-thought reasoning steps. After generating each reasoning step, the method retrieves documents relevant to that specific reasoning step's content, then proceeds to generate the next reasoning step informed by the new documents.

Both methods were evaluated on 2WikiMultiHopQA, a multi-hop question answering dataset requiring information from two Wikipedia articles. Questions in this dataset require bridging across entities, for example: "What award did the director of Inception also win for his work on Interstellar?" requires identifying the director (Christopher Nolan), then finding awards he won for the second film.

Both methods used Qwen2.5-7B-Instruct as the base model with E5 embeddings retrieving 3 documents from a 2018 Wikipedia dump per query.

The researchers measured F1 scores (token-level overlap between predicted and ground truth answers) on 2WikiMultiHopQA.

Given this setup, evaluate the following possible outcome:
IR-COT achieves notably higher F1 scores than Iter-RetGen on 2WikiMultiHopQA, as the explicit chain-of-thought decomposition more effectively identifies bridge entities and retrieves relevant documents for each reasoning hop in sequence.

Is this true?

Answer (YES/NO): NO